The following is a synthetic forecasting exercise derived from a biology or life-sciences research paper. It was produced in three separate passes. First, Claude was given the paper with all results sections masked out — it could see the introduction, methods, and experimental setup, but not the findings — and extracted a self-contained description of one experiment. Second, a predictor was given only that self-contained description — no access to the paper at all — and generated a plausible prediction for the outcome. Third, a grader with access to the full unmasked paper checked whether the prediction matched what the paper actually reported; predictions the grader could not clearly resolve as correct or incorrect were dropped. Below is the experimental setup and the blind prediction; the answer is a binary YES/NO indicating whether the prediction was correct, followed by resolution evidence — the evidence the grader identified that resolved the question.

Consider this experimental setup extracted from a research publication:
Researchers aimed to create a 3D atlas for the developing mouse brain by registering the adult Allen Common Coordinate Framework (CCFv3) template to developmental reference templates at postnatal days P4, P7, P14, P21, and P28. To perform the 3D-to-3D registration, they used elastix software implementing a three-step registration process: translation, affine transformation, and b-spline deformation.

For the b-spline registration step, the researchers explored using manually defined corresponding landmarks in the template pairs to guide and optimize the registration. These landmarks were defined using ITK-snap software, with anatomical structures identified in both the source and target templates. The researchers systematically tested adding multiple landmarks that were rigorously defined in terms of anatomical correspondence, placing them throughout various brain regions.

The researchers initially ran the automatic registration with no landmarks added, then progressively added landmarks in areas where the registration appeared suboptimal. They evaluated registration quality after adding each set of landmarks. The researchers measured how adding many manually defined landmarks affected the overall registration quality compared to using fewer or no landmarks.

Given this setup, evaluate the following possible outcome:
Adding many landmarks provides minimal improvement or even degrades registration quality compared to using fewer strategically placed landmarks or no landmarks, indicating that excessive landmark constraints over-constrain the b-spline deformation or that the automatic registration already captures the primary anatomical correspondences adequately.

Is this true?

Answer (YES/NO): YES